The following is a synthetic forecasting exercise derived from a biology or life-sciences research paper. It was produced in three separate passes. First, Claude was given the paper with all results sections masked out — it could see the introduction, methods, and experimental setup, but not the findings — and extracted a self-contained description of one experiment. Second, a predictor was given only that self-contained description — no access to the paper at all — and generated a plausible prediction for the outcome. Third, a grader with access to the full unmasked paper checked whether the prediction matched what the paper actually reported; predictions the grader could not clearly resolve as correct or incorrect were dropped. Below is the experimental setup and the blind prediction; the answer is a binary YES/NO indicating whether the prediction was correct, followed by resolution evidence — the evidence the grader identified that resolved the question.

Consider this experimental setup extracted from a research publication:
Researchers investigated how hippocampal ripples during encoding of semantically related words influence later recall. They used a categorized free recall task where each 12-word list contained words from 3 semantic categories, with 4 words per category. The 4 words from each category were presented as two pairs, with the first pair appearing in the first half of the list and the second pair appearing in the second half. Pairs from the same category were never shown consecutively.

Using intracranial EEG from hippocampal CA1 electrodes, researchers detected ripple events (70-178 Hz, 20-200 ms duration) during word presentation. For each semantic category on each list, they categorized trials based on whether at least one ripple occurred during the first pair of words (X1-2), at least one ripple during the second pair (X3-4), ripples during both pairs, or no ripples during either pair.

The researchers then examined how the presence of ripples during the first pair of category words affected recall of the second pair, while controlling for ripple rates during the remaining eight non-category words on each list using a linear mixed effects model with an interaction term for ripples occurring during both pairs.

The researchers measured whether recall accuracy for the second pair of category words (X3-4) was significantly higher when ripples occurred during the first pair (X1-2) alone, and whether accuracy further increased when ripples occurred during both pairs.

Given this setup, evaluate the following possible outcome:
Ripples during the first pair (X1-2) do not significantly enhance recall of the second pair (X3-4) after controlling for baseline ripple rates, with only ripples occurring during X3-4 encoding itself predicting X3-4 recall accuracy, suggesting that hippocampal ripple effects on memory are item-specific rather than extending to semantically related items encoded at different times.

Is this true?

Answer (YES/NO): NO